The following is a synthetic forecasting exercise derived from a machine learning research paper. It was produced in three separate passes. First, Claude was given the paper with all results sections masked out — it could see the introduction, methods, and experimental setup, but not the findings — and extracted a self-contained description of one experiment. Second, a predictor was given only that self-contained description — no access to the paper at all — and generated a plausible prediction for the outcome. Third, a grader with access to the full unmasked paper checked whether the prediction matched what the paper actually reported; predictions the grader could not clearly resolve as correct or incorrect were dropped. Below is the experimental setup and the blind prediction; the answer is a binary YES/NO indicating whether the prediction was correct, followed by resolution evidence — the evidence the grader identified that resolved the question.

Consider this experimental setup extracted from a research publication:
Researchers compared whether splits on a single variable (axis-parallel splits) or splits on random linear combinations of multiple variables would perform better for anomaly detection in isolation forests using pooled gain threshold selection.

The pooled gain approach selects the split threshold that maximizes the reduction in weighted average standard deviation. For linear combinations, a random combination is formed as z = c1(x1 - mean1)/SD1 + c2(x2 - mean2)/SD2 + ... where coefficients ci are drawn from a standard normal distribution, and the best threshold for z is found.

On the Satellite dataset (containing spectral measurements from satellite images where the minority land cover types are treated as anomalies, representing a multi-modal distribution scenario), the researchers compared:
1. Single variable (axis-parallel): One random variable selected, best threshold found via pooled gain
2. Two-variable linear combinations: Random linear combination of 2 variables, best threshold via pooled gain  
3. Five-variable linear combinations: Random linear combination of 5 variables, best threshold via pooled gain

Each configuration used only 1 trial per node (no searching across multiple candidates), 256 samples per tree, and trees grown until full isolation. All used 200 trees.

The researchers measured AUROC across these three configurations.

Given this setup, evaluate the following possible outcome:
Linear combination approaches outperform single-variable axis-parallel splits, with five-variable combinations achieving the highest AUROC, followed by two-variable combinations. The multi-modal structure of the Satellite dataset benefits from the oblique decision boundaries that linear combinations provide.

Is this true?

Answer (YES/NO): NO